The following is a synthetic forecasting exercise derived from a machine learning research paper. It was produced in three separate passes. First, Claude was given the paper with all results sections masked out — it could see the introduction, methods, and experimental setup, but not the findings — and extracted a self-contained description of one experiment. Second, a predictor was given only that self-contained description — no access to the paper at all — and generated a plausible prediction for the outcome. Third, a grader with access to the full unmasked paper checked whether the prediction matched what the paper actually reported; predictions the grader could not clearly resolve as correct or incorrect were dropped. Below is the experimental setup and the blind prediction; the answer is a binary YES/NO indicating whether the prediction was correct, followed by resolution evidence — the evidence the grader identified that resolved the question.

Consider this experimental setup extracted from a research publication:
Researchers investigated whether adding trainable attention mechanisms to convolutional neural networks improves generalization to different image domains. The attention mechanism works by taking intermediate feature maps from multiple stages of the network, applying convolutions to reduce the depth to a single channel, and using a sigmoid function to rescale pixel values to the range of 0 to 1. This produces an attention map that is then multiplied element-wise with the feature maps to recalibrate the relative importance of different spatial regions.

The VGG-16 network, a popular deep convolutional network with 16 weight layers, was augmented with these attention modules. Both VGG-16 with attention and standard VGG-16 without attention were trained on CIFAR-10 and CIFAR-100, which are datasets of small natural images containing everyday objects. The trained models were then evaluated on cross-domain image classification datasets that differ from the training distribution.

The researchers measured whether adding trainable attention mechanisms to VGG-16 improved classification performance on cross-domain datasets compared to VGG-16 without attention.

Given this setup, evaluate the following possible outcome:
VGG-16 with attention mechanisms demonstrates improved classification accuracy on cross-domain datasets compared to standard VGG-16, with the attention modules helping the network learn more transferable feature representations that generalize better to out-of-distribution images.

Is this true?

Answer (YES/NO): YES